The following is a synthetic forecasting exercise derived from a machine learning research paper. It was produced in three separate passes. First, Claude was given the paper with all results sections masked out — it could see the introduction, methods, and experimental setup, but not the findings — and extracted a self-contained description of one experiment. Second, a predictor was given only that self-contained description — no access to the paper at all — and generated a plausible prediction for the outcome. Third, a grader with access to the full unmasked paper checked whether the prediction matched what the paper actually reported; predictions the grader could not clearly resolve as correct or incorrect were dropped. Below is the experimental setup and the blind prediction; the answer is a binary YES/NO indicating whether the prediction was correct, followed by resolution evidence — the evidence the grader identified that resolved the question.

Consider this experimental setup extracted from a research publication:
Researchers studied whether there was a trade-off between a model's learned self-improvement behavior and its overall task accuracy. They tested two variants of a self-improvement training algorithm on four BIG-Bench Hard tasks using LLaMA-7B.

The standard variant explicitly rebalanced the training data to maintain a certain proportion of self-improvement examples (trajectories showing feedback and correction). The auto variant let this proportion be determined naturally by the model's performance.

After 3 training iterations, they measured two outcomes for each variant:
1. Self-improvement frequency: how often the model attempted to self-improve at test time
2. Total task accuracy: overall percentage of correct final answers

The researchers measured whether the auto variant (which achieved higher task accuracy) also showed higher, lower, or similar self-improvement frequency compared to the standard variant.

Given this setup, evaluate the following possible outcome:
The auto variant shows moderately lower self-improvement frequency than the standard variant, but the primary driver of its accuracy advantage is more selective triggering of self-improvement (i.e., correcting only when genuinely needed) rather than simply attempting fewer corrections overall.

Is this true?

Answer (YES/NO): NO